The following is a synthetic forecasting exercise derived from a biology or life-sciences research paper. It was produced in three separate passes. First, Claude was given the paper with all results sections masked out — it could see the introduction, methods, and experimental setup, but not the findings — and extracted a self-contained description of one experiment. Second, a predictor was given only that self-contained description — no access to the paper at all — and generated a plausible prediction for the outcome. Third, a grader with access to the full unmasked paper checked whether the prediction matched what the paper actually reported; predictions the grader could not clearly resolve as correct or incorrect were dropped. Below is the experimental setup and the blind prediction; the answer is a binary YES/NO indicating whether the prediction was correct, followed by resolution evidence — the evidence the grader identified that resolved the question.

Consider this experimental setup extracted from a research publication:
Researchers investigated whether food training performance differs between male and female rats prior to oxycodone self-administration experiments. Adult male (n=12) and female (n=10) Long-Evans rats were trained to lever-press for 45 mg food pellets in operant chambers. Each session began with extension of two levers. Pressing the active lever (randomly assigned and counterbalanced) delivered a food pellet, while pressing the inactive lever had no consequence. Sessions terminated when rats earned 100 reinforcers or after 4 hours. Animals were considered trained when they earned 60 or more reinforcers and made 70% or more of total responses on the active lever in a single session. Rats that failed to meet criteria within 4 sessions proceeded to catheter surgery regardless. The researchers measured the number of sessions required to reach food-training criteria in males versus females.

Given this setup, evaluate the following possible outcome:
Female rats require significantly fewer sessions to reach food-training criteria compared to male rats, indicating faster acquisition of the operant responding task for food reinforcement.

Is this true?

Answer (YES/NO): NO